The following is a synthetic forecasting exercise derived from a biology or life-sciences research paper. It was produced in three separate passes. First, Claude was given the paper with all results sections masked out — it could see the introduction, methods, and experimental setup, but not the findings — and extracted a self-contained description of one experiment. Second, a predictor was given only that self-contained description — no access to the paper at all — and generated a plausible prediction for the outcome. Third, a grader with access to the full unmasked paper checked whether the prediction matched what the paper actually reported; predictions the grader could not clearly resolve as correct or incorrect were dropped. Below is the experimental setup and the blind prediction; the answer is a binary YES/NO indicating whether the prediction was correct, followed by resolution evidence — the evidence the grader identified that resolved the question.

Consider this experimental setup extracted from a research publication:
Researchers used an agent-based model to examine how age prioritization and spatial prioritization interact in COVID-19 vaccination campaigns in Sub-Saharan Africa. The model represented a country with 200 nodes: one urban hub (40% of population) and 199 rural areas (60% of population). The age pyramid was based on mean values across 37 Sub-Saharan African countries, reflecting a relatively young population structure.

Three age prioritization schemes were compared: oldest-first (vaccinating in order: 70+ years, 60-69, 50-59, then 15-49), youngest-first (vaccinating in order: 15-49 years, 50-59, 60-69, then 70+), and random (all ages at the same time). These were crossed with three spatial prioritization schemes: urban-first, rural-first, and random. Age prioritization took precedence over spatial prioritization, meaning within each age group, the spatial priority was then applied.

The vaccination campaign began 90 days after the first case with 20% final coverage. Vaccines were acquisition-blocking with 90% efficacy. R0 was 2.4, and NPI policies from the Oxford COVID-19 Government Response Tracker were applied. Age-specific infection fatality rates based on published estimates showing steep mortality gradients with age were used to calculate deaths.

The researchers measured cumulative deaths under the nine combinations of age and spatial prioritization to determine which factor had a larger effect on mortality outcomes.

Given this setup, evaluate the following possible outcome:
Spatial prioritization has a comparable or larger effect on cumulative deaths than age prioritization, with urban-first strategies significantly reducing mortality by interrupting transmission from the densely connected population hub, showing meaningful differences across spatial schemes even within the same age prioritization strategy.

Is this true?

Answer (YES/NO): NO